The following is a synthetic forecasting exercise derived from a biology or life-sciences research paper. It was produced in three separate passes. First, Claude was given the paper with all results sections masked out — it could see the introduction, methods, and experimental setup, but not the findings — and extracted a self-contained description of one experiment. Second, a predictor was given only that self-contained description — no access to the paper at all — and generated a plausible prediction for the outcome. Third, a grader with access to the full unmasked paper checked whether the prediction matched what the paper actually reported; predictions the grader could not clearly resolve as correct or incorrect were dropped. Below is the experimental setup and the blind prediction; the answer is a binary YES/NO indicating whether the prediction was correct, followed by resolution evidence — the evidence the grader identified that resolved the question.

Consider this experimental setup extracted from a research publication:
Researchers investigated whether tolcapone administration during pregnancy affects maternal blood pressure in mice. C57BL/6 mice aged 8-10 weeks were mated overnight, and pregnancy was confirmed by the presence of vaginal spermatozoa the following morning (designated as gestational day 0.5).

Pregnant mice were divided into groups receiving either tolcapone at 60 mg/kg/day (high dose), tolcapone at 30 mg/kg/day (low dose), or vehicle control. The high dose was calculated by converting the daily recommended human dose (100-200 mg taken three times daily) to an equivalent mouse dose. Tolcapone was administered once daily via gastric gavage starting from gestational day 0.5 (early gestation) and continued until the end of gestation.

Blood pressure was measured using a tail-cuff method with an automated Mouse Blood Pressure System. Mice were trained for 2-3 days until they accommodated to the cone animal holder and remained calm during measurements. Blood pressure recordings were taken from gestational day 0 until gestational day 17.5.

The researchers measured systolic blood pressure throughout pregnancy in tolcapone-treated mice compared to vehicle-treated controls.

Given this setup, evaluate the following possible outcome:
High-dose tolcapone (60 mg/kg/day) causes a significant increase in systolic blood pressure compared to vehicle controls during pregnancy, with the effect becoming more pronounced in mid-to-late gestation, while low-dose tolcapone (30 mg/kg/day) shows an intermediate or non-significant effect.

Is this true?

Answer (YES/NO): NO